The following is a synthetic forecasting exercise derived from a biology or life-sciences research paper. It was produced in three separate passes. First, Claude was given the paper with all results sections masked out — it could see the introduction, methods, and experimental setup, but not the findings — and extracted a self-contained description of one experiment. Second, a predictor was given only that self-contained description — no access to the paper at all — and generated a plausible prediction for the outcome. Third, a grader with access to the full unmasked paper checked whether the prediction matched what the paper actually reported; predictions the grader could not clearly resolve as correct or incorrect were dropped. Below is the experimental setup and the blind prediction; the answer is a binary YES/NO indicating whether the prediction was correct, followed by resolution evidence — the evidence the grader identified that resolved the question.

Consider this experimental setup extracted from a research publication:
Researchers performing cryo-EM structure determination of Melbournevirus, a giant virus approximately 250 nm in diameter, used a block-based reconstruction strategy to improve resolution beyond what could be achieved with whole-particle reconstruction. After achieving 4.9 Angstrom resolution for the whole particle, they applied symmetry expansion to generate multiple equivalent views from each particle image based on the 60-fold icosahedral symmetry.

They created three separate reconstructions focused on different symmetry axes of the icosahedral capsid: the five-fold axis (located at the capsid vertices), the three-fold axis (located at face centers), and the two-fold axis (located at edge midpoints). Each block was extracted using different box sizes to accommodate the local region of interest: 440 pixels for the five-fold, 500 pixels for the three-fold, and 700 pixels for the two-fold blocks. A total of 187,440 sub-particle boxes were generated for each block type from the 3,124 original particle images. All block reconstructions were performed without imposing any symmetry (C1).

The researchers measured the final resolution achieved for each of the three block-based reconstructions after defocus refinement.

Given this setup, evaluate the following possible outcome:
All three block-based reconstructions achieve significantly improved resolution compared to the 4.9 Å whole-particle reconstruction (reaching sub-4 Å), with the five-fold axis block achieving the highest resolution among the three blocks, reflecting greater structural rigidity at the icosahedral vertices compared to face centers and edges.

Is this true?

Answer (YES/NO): NO